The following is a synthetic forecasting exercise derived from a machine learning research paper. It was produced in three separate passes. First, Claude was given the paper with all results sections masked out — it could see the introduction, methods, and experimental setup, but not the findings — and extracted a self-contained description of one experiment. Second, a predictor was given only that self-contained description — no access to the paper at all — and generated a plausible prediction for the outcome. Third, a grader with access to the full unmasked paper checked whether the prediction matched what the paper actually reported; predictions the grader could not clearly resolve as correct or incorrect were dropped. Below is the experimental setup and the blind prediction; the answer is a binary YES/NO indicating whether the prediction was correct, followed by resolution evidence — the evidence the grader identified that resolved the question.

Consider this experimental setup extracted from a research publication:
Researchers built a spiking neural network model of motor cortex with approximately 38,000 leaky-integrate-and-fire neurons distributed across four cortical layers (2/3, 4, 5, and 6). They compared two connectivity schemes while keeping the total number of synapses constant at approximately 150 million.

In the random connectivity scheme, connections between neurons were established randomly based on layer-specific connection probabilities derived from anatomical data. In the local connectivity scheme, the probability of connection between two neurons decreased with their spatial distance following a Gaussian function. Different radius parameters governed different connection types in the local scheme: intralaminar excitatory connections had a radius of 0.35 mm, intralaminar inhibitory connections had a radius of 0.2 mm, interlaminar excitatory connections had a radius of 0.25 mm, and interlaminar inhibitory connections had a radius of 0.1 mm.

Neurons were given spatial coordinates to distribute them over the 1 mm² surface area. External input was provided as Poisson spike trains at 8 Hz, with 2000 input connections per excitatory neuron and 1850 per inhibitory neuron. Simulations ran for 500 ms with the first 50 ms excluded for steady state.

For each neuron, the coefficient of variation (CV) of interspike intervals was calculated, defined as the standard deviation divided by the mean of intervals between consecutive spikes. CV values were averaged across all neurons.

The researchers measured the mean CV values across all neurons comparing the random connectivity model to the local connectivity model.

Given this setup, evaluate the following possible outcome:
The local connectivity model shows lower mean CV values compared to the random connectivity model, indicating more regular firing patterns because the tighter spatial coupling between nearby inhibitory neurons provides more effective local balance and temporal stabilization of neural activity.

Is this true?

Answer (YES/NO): NO